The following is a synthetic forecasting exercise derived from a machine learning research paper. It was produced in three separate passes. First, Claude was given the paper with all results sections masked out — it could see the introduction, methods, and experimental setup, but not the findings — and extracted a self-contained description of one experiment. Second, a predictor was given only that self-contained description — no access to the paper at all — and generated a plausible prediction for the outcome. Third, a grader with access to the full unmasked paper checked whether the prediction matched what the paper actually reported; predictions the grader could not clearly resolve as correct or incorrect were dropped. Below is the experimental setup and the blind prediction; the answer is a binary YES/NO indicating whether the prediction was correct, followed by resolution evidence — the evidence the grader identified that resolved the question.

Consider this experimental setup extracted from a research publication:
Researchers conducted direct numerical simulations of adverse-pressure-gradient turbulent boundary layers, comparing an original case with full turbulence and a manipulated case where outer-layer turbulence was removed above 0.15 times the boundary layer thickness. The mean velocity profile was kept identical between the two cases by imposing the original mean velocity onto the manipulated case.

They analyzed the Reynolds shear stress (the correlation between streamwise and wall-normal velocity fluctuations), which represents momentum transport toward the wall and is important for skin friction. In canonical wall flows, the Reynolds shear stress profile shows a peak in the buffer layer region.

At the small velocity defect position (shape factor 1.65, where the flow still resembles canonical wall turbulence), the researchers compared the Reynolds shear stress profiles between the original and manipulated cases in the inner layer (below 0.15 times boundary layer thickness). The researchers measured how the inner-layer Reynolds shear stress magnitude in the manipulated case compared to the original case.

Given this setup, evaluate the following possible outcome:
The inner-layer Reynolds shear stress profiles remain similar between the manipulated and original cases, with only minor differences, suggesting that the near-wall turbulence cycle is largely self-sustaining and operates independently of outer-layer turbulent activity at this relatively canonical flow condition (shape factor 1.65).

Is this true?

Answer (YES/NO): YES